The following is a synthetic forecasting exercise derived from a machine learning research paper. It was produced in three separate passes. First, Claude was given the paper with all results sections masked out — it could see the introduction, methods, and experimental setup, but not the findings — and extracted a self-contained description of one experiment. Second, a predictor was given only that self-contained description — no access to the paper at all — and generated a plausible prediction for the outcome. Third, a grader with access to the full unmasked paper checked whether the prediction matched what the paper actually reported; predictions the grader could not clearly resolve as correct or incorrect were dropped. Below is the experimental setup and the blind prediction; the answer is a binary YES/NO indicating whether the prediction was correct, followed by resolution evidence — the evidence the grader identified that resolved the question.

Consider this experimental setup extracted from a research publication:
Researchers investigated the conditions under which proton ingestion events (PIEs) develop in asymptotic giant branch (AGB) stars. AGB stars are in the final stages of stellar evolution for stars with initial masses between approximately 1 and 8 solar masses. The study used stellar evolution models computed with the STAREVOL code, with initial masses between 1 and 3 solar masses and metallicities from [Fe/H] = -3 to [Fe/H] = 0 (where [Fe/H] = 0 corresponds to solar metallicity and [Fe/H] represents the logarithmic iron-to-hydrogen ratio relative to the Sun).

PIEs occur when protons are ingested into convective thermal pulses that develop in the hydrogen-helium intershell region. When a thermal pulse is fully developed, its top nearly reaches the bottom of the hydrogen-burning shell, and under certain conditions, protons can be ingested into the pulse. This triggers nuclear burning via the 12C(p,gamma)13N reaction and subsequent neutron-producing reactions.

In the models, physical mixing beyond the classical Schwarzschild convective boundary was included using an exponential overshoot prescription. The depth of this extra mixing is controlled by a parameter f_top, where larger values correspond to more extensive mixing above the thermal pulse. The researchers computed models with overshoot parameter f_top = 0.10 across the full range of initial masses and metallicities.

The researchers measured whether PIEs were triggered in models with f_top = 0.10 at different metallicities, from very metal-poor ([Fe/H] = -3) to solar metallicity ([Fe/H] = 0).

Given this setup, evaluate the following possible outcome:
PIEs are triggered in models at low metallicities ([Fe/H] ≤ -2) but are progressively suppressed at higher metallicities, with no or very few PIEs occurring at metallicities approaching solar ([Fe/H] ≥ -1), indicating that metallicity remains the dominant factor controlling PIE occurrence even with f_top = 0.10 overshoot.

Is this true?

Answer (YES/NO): NO